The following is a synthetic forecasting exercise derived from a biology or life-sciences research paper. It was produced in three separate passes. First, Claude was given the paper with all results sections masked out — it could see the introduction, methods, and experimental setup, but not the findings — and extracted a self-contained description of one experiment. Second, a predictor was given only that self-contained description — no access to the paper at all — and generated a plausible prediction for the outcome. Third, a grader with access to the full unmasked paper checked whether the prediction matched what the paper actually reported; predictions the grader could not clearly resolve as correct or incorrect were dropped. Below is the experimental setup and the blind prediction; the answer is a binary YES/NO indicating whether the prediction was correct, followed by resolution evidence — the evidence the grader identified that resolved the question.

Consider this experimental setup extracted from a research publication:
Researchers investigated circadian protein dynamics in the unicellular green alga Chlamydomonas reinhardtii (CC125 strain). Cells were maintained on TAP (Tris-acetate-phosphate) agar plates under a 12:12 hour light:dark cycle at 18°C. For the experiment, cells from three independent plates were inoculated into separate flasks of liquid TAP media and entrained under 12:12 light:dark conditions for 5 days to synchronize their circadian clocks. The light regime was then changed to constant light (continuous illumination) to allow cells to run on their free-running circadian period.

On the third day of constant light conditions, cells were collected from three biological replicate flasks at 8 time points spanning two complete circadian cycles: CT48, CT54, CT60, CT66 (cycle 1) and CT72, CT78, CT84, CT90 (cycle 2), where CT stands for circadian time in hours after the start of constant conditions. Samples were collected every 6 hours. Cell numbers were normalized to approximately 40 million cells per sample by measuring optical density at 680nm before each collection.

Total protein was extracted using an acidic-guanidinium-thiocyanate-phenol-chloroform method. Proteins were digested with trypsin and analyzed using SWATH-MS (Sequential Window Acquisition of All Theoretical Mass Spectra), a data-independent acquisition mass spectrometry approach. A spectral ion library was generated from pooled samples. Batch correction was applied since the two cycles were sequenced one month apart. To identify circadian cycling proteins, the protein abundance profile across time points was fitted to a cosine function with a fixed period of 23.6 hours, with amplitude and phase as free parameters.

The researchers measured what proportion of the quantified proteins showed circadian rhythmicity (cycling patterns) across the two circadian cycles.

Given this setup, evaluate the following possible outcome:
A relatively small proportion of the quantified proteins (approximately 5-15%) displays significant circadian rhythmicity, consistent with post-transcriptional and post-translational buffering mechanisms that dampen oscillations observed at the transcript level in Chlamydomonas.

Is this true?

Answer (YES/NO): NO